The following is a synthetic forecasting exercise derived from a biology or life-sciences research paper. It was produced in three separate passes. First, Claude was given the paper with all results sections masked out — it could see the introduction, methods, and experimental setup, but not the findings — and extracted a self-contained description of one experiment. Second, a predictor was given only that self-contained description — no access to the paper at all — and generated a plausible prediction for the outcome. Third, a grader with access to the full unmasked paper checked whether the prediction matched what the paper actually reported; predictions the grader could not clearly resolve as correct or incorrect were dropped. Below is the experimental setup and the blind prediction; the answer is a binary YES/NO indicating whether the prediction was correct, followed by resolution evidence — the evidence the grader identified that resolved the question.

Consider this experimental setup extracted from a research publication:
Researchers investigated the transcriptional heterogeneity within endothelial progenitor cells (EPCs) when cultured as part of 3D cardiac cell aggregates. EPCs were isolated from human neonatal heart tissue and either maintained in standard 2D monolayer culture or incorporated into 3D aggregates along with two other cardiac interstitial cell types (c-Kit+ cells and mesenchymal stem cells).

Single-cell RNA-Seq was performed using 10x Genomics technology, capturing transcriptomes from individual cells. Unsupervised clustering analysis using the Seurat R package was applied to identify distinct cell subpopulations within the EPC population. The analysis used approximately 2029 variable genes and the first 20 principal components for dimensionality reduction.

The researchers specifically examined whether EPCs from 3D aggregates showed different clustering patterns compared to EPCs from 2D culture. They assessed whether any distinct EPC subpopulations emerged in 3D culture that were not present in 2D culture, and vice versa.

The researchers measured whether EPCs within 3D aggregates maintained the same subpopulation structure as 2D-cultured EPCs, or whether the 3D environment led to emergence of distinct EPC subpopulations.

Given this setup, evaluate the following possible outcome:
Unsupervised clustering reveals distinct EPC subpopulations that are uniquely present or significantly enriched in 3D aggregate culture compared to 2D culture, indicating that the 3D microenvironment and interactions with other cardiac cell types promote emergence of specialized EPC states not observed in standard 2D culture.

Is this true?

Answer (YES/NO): NO